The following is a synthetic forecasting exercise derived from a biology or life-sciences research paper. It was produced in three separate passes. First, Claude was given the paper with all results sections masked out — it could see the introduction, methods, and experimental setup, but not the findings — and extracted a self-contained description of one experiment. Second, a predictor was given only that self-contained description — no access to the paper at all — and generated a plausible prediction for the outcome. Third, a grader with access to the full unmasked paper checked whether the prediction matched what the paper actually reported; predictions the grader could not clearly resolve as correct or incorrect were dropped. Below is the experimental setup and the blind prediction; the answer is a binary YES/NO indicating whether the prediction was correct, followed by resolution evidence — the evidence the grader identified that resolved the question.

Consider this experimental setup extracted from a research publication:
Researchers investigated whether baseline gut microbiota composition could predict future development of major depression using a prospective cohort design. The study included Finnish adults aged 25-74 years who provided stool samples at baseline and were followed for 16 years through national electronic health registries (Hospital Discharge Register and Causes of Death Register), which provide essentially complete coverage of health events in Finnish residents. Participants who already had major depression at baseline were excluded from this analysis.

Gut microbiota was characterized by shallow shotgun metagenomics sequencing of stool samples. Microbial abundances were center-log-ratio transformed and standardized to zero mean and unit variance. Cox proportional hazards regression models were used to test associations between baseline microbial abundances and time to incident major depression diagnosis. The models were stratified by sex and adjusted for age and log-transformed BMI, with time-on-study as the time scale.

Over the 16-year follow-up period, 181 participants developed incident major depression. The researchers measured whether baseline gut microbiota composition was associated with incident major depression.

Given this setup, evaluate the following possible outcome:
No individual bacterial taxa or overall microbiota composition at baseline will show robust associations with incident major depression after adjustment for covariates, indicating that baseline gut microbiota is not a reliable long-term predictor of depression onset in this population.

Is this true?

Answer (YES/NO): NO